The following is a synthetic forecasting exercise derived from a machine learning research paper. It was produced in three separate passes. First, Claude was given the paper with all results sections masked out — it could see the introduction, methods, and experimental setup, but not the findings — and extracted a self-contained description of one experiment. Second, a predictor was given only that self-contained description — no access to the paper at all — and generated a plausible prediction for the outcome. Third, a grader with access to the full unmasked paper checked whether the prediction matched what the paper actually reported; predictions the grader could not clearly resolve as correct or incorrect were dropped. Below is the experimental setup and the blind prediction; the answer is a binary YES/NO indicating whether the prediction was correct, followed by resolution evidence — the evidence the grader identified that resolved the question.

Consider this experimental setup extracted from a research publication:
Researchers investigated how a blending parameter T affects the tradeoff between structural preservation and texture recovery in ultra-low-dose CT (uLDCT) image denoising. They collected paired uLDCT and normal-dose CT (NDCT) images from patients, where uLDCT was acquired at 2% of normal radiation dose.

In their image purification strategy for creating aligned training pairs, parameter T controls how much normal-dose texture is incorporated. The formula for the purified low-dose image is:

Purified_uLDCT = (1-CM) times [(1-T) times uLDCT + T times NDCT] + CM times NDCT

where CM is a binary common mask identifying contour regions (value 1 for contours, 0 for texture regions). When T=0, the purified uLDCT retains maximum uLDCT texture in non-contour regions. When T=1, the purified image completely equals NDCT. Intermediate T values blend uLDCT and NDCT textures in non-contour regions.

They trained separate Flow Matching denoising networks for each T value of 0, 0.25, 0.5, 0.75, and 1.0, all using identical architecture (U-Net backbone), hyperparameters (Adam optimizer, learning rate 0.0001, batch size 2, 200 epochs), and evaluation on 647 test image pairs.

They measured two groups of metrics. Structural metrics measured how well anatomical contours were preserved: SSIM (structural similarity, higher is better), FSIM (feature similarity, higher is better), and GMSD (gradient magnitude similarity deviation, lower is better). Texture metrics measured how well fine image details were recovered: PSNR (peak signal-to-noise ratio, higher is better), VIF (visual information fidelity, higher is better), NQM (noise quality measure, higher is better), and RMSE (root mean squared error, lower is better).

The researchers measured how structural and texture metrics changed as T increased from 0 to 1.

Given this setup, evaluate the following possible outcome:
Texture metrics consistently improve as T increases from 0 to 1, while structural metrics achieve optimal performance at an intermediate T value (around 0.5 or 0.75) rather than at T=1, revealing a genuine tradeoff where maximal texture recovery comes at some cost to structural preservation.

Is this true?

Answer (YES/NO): NO